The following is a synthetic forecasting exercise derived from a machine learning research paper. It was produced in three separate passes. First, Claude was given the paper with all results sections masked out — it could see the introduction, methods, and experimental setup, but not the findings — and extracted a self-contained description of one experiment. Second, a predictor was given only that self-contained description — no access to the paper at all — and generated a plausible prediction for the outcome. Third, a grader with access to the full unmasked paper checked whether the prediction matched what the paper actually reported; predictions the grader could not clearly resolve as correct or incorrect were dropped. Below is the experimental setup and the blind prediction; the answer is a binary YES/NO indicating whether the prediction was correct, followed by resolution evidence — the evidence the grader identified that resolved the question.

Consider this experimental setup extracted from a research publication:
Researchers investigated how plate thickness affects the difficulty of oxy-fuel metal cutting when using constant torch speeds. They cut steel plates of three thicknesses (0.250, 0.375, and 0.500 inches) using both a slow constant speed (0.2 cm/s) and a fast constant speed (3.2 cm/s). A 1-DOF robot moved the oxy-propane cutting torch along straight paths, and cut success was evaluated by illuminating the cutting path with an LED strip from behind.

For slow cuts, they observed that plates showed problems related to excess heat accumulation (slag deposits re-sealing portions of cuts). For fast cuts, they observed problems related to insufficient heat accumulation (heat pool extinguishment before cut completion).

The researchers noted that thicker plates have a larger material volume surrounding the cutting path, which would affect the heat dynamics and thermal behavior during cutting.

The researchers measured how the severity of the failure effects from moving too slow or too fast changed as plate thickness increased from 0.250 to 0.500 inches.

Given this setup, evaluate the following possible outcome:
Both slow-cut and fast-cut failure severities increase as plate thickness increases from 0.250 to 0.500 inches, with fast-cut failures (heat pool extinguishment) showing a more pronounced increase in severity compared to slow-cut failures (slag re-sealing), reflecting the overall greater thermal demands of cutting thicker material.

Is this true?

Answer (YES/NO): NO